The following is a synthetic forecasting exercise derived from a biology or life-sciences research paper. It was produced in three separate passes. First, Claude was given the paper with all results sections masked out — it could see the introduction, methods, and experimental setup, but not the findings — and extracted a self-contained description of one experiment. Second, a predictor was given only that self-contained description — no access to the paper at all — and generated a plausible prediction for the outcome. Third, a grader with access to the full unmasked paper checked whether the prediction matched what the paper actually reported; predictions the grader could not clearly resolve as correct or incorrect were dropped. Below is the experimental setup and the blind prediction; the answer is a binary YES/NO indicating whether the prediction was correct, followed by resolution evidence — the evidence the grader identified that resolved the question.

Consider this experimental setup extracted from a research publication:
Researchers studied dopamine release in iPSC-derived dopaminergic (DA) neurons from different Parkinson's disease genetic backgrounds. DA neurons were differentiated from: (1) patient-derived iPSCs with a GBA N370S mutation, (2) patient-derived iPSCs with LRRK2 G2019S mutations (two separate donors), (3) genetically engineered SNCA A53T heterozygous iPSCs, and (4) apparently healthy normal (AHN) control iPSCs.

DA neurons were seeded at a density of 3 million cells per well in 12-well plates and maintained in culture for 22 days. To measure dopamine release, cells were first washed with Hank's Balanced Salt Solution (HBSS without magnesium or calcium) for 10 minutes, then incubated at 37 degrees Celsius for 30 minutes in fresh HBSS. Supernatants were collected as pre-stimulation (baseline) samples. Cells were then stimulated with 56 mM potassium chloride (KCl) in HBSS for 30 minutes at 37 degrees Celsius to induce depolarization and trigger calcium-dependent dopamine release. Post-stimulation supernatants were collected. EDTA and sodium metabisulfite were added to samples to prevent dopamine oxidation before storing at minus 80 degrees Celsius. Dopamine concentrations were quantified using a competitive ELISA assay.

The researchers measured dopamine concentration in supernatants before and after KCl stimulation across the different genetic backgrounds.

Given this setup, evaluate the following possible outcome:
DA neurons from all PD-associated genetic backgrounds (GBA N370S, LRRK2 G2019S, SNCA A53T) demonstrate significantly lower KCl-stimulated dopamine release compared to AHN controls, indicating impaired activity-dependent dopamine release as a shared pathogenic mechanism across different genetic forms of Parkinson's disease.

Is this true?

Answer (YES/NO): NO